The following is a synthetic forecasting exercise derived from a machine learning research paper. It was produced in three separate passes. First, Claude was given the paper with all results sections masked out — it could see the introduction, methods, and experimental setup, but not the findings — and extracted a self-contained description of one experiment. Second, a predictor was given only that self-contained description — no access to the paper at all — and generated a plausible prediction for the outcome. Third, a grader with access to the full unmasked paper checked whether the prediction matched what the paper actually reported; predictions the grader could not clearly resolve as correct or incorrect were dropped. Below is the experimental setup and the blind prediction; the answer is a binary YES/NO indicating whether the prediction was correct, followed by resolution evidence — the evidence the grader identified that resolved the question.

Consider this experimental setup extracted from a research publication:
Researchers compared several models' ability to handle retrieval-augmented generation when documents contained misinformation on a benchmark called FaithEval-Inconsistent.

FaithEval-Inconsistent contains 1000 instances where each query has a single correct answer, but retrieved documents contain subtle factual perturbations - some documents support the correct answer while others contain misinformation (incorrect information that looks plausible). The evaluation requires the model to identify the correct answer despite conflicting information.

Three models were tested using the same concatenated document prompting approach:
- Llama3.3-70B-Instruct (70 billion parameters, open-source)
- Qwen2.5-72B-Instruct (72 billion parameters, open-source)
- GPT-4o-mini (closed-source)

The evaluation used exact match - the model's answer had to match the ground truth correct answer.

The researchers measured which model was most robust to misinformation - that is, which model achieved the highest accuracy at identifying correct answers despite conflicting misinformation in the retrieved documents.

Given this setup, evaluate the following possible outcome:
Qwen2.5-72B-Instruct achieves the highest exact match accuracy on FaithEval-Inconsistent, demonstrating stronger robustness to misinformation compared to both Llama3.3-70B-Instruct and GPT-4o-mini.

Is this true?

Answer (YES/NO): YES